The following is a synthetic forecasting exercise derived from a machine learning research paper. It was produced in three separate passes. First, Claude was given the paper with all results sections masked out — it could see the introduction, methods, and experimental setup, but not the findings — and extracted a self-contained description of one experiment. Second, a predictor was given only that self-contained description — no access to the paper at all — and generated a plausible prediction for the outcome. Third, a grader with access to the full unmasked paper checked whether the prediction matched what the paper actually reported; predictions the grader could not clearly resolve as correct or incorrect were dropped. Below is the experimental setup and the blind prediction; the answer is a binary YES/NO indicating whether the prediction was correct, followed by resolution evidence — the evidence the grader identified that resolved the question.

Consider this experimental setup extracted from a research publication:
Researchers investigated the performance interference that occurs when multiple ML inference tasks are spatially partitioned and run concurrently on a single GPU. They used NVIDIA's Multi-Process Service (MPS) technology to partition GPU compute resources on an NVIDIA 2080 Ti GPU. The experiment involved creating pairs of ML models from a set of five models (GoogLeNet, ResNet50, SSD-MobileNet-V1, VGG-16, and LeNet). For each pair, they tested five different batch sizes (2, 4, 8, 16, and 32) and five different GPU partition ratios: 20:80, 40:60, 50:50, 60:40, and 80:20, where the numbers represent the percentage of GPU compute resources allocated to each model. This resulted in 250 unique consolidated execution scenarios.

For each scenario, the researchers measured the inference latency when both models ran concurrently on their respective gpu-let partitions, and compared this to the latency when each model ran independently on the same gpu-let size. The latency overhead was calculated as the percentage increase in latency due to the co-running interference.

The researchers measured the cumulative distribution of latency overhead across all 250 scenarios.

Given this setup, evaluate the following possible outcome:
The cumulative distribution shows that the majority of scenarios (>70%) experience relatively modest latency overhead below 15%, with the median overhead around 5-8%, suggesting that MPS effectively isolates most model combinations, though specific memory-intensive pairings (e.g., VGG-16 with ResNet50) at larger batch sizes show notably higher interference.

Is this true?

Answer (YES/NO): NO